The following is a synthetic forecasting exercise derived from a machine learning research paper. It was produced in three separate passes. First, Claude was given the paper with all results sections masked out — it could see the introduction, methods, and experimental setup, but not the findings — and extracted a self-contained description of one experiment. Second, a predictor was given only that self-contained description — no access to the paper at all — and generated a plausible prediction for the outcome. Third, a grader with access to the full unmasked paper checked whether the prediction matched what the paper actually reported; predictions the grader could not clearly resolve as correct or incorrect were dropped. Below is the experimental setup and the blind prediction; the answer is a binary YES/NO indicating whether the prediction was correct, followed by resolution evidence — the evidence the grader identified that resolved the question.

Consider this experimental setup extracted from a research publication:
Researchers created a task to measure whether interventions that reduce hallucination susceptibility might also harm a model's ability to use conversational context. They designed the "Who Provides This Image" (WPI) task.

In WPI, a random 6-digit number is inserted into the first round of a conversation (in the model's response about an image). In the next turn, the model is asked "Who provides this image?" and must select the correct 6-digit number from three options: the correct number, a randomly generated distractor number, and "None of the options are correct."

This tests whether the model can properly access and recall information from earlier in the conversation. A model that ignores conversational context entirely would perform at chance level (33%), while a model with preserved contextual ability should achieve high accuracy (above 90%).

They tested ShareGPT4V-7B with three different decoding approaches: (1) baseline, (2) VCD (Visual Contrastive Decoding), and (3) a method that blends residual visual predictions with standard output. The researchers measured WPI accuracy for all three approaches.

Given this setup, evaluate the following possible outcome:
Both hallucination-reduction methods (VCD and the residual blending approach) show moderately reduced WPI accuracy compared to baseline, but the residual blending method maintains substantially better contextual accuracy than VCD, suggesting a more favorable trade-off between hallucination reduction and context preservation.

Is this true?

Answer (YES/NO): NO